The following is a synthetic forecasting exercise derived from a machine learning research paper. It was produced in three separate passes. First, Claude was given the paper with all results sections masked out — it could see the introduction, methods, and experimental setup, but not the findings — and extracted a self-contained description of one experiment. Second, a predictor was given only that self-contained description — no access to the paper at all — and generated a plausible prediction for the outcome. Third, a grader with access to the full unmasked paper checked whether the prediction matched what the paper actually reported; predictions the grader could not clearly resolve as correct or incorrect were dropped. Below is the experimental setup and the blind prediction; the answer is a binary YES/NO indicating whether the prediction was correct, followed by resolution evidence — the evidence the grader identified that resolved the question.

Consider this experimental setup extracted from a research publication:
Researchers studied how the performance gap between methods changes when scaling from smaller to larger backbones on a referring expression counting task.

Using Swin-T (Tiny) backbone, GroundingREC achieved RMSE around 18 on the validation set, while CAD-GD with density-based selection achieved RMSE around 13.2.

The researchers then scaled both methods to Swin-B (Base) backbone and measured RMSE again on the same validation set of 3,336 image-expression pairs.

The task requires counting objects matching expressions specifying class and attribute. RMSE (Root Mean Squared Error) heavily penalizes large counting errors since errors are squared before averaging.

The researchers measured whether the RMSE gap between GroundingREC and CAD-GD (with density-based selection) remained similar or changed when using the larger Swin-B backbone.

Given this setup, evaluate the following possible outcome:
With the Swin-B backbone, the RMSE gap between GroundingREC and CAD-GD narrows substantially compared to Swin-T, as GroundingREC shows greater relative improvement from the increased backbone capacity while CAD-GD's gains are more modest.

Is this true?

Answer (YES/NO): YES